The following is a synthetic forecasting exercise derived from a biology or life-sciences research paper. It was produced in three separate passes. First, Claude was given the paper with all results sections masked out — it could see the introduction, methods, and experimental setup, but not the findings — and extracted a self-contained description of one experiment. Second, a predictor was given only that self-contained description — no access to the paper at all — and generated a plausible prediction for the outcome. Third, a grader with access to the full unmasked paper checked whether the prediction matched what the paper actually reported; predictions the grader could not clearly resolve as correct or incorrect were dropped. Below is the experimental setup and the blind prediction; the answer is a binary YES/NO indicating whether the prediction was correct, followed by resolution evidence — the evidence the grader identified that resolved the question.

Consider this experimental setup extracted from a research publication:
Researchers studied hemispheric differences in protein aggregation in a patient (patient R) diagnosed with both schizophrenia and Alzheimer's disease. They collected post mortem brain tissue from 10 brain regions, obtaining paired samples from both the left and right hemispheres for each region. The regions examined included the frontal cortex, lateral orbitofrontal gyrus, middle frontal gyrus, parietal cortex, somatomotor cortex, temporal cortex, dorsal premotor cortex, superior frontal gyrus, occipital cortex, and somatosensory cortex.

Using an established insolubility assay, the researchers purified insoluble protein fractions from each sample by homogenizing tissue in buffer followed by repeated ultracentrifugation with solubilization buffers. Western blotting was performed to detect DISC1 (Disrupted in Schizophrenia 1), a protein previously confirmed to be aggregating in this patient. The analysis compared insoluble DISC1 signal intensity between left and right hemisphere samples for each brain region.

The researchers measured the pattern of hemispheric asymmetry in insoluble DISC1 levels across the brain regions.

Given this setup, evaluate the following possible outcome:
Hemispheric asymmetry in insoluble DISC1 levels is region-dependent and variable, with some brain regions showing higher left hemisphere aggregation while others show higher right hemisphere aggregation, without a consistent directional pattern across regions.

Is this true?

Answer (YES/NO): YES